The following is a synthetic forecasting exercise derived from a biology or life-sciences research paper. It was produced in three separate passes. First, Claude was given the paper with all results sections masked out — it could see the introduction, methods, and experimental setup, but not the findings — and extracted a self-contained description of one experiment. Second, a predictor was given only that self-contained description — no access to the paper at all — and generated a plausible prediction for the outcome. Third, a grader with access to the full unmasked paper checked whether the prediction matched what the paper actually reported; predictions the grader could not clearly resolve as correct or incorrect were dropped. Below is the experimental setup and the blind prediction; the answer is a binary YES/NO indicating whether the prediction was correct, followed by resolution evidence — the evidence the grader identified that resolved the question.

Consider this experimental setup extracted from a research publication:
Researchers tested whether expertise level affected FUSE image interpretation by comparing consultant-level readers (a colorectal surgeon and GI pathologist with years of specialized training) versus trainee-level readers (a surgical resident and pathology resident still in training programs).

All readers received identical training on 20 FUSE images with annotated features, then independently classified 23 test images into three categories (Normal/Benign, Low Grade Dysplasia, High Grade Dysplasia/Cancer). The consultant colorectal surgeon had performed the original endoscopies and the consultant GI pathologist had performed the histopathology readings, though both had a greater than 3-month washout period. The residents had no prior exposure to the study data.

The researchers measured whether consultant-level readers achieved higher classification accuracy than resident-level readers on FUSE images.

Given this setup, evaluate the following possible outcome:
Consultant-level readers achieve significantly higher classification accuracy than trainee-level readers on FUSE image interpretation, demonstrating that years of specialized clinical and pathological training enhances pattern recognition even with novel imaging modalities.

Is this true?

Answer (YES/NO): NO